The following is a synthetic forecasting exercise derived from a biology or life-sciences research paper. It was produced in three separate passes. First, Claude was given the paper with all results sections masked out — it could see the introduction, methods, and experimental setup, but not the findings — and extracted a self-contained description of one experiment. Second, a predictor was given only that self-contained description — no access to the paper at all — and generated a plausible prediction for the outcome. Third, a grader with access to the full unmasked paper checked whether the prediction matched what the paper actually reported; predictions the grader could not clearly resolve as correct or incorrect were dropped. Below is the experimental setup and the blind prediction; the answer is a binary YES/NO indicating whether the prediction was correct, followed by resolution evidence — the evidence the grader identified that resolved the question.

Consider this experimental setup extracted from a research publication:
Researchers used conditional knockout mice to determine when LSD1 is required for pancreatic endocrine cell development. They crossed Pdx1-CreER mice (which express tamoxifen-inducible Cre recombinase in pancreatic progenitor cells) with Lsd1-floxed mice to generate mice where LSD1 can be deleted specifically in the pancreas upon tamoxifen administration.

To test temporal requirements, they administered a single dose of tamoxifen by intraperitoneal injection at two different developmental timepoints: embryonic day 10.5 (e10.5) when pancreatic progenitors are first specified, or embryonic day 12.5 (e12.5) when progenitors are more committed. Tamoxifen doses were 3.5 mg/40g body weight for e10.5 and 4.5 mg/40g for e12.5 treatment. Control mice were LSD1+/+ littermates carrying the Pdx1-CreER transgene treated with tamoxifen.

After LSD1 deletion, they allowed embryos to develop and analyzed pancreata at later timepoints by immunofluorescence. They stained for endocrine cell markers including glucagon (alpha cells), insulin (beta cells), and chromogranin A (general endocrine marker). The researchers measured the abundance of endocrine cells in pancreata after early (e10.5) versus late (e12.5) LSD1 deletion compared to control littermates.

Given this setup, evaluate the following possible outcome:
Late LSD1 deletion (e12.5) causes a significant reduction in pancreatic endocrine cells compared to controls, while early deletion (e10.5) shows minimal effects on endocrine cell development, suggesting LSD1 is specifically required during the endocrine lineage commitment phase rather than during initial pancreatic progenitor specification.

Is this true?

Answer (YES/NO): NO